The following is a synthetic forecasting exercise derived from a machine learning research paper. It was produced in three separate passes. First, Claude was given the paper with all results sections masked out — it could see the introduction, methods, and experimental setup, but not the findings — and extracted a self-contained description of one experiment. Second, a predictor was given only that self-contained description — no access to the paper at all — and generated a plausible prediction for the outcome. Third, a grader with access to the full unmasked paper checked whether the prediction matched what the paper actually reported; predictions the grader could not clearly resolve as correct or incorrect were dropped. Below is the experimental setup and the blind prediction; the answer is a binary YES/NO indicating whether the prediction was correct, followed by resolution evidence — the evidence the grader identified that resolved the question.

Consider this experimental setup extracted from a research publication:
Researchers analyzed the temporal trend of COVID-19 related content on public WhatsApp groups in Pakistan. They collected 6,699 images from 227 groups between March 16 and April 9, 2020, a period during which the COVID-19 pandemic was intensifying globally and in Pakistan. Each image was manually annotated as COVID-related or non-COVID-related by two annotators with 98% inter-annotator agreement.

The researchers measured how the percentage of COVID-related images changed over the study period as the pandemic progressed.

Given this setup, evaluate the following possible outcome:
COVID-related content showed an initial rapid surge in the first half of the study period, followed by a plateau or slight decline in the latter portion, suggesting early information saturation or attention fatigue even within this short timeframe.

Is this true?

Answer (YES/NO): NO